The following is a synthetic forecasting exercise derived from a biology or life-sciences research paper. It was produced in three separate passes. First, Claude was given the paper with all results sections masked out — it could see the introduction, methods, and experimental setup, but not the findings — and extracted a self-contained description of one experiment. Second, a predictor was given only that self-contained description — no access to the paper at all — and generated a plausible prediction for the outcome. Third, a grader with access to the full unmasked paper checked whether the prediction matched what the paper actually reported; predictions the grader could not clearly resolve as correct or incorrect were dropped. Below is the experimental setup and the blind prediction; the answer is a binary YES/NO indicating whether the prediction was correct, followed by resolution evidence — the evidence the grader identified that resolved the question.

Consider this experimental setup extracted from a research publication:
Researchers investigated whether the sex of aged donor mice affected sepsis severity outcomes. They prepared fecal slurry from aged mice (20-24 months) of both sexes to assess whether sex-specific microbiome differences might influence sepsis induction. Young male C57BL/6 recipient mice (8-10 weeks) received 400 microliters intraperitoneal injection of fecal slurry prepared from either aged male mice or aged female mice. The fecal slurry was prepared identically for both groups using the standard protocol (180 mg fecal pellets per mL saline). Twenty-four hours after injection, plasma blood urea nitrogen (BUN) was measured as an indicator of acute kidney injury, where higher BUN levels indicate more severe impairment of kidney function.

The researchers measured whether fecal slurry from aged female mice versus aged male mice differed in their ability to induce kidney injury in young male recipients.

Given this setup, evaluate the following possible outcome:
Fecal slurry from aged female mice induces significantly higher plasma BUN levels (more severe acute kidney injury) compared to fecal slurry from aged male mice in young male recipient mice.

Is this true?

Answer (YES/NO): NO